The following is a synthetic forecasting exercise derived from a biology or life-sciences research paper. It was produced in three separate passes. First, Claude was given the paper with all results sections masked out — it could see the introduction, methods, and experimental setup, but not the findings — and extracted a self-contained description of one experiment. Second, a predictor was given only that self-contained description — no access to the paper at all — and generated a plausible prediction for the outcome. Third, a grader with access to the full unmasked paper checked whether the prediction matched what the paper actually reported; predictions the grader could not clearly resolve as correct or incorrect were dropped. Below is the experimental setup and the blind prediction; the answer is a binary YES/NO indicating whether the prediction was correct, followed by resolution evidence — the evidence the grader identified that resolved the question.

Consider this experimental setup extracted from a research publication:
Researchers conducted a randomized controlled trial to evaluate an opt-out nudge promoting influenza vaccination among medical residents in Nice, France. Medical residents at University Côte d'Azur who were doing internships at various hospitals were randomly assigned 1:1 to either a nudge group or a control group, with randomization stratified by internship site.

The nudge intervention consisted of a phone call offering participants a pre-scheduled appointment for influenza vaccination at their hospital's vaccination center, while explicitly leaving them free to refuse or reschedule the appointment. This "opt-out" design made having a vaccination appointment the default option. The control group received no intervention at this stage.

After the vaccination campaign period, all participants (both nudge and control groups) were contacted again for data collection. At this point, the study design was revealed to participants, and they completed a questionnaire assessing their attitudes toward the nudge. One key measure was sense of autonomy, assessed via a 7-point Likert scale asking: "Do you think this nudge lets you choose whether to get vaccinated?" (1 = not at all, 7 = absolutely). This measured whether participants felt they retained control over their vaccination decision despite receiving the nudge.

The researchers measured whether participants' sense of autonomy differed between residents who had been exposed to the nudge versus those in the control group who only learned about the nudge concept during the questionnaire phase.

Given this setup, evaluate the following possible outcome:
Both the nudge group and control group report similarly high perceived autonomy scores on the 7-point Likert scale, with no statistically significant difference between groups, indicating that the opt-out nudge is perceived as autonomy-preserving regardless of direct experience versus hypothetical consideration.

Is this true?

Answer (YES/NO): NO